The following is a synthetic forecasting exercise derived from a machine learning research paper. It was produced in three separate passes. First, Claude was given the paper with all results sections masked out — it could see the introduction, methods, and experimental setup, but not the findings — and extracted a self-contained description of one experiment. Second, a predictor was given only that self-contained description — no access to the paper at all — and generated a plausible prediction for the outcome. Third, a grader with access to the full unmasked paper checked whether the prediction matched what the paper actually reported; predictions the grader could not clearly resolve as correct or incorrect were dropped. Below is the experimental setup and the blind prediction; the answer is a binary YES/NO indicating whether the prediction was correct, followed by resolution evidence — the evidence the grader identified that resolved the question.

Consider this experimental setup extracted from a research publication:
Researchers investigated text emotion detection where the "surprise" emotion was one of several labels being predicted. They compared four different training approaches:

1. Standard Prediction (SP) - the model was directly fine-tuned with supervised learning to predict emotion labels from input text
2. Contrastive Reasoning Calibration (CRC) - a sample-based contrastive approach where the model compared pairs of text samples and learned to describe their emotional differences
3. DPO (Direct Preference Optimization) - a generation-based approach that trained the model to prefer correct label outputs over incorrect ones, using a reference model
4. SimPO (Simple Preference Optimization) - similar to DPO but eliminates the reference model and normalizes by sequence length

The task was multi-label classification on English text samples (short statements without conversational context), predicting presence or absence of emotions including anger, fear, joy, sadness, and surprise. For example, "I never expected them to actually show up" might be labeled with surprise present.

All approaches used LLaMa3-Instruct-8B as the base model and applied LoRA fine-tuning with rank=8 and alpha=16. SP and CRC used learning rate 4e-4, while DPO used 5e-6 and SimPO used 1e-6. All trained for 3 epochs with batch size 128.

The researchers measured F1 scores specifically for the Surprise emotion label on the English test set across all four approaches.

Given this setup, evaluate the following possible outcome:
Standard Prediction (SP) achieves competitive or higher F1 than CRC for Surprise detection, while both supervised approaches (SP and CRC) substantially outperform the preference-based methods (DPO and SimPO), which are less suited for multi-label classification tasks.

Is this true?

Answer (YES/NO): NO